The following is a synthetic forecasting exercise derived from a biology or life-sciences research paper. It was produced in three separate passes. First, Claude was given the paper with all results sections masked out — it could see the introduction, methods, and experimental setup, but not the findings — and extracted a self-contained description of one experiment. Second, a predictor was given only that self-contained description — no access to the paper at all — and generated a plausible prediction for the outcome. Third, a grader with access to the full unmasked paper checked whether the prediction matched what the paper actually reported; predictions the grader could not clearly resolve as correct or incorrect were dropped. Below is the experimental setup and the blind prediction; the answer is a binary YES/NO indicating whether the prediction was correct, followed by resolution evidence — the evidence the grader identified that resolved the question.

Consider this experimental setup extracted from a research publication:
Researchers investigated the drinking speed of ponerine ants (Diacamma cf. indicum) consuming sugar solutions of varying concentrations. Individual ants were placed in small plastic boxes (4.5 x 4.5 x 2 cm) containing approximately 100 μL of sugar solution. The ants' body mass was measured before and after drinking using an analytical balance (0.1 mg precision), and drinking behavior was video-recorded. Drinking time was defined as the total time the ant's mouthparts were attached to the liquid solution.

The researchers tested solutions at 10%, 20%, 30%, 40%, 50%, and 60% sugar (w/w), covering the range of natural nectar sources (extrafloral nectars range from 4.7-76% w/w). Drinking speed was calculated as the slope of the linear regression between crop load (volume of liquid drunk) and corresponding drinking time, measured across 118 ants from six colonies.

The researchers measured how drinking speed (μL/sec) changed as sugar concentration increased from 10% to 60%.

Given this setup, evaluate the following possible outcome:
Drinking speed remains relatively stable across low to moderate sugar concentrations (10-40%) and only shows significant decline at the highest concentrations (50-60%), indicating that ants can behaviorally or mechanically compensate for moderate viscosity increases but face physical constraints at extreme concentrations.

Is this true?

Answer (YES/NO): NO